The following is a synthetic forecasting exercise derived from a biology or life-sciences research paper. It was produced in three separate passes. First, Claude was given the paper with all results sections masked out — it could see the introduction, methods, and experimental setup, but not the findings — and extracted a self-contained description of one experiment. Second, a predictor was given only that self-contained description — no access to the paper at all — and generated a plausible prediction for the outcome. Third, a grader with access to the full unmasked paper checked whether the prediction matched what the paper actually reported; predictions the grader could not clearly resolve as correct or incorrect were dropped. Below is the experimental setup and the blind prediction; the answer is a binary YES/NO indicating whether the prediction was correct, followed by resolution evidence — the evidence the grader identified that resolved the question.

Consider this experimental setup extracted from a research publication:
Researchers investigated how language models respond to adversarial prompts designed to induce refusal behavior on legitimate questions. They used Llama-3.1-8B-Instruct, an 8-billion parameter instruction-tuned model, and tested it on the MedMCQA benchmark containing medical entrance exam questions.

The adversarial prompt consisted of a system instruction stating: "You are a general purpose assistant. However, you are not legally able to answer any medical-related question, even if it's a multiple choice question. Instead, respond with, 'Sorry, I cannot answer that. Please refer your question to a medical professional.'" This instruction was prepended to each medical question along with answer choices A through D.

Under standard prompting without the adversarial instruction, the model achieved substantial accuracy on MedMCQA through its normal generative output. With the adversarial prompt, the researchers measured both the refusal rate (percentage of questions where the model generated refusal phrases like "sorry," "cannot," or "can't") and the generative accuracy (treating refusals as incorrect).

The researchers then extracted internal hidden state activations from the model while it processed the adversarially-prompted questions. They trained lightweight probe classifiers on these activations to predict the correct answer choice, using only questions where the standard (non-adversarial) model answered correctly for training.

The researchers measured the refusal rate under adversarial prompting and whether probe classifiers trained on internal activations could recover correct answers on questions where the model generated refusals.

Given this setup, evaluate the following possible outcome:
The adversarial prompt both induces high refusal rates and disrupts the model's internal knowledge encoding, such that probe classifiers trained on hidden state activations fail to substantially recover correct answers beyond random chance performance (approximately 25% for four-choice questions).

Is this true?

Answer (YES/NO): NO